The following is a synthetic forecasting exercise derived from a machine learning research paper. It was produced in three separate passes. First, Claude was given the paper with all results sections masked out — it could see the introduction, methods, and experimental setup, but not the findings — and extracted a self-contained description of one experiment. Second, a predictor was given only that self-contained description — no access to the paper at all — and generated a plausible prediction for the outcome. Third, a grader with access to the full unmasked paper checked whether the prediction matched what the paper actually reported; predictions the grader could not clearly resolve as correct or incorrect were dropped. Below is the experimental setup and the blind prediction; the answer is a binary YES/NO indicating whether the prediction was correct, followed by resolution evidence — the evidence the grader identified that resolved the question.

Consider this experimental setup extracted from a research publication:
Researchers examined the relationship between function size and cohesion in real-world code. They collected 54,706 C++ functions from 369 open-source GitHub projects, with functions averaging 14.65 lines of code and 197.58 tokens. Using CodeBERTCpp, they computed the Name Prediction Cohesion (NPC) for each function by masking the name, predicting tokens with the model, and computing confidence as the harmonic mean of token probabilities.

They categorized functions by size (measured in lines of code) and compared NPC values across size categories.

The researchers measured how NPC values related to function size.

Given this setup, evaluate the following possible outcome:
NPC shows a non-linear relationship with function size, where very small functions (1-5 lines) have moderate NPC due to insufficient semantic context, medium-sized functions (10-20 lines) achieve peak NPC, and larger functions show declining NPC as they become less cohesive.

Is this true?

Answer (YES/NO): NO